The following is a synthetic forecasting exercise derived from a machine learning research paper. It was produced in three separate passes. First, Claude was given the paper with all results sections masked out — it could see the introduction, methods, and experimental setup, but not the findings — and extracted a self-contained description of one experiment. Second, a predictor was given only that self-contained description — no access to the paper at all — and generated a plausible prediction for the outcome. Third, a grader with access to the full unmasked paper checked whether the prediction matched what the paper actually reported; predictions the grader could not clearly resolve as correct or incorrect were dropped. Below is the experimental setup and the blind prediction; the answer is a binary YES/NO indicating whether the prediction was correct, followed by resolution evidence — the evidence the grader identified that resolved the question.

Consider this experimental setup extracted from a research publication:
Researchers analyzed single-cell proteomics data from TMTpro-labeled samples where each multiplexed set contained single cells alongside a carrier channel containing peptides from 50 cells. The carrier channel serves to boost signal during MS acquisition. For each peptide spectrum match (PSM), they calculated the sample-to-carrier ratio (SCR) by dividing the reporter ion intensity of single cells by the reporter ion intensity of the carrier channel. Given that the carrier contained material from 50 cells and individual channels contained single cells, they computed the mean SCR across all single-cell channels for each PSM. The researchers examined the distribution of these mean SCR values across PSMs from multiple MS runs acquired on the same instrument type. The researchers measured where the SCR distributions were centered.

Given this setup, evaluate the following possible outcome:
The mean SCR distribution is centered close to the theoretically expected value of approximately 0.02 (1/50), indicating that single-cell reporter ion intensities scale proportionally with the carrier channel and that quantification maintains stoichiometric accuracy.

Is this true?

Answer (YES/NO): YES